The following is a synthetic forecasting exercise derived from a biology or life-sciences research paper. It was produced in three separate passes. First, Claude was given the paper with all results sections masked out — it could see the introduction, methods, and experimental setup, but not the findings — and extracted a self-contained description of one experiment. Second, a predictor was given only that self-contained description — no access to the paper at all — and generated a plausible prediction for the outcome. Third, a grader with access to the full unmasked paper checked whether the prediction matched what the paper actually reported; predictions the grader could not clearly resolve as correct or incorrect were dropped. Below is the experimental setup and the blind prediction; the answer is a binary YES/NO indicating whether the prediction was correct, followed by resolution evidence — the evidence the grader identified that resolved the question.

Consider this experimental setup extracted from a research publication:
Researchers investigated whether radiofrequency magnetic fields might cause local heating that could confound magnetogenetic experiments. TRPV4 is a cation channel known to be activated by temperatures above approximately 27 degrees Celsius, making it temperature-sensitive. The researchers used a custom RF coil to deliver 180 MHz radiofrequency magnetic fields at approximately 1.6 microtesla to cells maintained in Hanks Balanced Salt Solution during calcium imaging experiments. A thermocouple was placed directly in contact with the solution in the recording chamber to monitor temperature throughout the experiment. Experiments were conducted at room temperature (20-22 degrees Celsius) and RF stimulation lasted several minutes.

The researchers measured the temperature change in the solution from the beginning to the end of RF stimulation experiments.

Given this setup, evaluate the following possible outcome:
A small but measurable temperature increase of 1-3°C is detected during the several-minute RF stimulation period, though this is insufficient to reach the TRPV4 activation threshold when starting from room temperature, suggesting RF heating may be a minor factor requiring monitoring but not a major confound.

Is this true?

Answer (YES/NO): NO